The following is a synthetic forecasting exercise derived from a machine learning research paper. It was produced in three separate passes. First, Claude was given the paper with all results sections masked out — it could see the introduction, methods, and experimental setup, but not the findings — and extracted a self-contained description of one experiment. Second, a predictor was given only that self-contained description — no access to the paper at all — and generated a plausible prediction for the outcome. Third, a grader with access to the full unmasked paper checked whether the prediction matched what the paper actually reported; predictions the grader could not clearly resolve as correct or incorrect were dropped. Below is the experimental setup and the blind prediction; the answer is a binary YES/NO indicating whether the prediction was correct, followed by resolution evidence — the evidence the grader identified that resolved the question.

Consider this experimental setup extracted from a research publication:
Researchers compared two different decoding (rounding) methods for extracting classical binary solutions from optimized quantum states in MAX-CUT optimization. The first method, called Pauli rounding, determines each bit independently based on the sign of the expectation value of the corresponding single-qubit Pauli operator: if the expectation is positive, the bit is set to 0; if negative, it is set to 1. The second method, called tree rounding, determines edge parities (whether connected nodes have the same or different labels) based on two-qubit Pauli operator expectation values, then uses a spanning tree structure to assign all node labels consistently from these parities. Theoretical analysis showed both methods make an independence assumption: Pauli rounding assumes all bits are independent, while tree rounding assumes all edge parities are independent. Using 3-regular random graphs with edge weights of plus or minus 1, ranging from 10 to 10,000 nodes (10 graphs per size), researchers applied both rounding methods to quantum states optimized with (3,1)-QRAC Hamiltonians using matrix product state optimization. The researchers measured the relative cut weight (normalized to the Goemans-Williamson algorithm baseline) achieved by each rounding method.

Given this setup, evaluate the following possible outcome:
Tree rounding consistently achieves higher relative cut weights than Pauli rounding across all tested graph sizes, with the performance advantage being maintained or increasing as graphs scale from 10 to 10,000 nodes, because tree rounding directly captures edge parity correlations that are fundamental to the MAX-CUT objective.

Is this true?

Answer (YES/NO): NO